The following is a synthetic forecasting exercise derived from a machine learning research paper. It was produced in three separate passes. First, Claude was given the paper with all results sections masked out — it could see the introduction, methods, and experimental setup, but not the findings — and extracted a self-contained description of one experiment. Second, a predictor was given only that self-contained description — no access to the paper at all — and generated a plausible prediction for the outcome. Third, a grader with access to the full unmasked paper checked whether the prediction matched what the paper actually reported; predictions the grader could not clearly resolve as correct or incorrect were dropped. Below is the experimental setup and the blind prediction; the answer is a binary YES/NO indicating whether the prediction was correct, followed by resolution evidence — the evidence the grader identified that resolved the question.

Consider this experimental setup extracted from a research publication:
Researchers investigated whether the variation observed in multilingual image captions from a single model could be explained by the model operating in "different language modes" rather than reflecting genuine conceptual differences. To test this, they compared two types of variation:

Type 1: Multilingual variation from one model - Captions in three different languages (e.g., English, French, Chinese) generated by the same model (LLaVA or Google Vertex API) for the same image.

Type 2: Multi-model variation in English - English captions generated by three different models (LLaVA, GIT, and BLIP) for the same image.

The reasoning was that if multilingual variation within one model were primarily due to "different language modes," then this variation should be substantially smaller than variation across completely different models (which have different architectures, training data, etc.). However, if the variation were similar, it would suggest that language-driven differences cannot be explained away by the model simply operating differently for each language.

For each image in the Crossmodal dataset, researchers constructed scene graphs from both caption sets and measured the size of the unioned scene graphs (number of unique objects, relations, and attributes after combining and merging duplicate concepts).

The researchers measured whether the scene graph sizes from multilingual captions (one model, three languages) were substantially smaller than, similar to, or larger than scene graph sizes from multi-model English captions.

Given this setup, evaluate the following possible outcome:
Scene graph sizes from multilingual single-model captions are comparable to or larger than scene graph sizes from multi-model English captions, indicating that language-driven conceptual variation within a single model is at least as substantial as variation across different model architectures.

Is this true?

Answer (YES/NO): YES